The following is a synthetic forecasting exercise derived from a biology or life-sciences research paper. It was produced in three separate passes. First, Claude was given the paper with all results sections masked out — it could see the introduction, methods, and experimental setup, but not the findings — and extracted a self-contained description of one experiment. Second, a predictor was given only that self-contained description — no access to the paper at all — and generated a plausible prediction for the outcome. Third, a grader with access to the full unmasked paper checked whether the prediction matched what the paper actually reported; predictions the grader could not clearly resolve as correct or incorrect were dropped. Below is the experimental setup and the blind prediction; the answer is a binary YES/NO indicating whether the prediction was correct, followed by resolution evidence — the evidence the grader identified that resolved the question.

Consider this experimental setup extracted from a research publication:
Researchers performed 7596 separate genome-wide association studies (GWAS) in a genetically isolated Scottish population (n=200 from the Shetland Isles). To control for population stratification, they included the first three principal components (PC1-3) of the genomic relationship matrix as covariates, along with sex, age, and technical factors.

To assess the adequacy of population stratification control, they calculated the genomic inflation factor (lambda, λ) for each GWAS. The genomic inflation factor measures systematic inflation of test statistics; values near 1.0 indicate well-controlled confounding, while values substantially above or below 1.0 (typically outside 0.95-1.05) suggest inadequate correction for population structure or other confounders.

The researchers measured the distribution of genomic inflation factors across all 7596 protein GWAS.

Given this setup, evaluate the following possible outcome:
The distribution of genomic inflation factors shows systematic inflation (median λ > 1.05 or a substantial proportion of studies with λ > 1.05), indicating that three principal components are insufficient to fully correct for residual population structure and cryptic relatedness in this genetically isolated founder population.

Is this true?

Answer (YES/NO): NO